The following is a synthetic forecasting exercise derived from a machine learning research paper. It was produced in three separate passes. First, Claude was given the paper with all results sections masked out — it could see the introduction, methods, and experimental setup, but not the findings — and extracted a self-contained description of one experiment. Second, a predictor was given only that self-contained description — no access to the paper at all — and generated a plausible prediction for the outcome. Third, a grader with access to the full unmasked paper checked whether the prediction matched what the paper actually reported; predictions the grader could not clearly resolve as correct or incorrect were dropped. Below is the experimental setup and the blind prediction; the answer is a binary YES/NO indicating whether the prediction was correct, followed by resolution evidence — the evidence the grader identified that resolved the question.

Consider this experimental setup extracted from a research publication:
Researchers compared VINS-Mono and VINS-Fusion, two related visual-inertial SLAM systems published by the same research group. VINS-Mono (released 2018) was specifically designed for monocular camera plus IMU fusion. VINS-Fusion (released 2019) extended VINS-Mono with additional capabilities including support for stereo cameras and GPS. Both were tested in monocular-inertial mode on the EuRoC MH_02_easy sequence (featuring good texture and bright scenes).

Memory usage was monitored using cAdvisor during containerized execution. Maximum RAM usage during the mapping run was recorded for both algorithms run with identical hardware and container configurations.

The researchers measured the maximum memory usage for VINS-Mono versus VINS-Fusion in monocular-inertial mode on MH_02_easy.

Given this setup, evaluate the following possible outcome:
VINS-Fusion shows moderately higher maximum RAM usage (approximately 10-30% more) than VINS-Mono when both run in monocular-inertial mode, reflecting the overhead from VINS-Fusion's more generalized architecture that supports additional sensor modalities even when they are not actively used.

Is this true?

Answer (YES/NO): NO